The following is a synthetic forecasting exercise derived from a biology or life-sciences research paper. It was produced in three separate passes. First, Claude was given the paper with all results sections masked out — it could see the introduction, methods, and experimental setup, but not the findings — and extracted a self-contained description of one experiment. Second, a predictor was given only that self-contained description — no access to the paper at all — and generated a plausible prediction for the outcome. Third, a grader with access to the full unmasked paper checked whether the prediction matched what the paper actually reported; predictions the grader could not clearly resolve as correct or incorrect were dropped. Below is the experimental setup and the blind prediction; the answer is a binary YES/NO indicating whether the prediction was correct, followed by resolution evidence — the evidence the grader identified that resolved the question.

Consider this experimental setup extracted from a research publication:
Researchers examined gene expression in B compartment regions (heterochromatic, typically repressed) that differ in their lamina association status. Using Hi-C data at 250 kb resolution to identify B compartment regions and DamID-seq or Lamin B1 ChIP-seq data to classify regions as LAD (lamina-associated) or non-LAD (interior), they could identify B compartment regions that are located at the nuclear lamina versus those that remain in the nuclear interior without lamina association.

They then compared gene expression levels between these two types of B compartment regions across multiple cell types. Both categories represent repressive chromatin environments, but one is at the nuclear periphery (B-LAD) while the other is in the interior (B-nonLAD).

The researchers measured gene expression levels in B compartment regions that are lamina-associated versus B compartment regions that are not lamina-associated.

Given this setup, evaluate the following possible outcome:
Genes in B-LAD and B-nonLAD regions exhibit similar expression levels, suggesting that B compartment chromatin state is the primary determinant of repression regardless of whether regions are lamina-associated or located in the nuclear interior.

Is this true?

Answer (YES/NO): NO